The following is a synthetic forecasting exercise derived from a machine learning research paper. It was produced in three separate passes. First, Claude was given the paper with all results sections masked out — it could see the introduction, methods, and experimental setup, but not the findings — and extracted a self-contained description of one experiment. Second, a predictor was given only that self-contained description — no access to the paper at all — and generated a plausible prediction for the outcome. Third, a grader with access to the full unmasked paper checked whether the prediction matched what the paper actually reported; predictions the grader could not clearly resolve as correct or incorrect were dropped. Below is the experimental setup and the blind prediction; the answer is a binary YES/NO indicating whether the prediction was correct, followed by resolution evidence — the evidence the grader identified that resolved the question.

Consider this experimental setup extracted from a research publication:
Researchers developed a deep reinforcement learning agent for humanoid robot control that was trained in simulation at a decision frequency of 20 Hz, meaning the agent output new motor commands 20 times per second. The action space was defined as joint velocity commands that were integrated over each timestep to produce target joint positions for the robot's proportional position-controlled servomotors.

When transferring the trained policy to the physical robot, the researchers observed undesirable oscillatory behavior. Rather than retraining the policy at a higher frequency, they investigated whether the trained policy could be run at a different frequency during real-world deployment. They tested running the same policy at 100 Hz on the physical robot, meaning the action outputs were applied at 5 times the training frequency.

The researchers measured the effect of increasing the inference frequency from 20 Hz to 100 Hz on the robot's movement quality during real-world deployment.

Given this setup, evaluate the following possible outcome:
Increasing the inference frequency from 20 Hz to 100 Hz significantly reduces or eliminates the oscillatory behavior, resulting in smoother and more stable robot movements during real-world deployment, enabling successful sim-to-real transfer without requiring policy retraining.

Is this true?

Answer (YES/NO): YES